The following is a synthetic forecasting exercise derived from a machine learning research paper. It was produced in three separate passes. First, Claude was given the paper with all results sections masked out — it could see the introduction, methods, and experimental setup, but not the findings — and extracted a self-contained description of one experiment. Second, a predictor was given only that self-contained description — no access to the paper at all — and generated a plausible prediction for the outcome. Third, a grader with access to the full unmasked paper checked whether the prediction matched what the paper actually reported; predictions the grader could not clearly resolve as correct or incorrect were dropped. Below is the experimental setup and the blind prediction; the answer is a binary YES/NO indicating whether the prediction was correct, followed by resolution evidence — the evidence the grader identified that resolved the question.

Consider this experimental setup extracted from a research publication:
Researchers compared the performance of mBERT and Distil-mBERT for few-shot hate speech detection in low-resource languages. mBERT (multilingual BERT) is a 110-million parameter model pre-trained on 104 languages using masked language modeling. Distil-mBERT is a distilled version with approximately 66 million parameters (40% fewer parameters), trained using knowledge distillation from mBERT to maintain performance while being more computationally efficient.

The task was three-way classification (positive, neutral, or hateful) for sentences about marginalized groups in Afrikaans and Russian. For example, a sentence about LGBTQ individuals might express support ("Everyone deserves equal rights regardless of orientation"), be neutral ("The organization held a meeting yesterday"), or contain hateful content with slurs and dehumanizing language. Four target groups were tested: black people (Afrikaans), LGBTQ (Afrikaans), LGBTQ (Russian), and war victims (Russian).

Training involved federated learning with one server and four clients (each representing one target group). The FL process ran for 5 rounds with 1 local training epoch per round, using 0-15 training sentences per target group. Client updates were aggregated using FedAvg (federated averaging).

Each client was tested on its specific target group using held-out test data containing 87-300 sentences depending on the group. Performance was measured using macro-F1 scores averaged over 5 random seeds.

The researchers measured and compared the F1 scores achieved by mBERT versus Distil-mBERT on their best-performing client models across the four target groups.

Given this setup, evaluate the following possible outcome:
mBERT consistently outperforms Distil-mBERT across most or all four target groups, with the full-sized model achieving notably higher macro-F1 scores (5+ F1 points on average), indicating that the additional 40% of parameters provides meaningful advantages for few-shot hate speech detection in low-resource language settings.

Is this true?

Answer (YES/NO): NO